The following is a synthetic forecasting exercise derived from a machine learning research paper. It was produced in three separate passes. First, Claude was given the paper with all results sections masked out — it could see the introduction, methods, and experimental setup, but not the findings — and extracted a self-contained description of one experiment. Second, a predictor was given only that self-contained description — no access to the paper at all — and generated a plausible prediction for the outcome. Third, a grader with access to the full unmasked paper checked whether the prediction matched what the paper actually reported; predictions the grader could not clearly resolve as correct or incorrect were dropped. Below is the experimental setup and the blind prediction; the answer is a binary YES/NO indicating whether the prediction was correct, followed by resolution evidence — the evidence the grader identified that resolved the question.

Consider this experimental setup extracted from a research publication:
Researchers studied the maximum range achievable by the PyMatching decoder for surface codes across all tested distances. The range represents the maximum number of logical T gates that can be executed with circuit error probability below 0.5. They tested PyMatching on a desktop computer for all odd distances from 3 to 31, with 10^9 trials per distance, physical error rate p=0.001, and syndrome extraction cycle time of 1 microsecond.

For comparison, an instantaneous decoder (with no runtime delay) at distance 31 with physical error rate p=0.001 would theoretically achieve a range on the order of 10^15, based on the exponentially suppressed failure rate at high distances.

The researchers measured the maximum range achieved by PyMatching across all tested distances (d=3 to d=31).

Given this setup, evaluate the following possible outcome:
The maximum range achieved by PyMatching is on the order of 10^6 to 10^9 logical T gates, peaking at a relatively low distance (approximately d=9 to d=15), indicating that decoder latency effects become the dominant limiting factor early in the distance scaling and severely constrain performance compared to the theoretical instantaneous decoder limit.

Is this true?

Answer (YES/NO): NO